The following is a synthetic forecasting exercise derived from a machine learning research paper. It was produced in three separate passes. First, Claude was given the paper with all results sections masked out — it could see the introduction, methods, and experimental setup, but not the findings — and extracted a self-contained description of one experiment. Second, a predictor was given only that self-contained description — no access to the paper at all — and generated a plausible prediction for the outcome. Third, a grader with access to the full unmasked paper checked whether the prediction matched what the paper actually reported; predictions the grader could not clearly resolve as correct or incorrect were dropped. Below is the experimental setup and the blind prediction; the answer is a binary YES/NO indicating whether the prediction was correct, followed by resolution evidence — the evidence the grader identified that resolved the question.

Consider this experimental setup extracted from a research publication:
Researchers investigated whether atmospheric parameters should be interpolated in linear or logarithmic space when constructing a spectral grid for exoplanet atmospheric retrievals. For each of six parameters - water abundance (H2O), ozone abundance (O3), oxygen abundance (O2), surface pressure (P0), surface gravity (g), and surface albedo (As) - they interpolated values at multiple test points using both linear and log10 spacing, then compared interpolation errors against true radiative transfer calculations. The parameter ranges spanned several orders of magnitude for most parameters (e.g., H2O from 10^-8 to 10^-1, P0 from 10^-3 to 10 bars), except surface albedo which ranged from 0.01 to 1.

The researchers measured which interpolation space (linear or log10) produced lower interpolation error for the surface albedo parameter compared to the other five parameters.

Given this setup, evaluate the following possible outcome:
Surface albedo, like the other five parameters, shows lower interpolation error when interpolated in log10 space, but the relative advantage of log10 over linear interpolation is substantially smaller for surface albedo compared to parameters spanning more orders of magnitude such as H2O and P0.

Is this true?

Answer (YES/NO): NO